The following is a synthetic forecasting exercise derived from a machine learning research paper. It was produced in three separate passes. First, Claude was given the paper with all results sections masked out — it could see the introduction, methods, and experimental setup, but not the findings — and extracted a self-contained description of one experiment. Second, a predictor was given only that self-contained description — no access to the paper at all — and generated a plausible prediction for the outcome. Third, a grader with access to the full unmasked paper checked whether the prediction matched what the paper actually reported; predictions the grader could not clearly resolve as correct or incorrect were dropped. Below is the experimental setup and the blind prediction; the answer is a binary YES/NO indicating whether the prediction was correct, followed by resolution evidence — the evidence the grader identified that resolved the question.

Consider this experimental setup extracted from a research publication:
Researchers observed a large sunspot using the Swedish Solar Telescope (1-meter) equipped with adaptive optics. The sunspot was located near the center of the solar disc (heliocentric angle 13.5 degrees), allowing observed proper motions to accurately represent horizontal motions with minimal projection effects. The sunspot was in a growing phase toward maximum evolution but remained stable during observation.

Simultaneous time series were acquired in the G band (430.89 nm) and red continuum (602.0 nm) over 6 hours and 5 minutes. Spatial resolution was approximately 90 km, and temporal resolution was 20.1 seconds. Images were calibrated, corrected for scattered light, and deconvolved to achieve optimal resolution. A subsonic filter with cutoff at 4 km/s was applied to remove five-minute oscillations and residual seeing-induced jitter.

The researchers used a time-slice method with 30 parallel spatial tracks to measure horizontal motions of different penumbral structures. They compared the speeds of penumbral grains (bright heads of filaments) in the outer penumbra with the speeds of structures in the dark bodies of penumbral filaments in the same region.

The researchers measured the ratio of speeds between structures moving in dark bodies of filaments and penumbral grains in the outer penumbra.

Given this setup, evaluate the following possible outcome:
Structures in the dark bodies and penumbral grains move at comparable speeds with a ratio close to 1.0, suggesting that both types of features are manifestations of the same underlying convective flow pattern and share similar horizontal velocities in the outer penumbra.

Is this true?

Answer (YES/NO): NO